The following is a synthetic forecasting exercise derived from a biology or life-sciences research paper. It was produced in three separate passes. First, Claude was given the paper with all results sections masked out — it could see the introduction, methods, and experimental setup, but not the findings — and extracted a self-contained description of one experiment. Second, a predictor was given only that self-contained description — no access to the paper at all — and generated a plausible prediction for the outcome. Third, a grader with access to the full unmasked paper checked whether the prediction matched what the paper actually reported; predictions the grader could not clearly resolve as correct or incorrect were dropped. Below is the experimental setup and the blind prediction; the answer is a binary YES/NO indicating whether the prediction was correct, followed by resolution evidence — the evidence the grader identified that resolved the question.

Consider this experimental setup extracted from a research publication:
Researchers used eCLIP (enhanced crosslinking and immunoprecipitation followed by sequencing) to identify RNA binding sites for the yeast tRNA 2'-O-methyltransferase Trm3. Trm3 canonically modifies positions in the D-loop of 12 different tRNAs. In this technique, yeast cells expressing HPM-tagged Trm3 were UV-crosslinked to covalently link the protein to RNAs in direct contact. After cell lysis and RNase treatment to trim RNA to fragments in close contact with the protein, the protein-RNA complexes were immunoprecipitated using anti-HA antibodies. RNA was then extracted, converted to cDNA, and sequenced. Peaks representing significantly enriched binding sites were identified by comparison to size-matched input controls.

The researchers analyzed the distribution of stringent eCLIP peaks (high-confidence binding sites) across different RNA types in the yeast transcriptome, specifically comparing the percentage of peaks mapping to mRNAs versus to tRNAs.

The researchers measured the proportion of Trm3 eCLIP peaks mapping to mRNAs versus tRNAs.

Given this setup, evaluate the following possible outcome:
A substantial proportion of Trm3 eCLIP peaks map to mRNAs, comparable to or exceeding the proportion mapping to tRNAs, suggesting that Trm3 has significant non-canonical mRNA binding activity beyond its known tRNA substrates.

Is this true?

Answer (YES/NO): YES